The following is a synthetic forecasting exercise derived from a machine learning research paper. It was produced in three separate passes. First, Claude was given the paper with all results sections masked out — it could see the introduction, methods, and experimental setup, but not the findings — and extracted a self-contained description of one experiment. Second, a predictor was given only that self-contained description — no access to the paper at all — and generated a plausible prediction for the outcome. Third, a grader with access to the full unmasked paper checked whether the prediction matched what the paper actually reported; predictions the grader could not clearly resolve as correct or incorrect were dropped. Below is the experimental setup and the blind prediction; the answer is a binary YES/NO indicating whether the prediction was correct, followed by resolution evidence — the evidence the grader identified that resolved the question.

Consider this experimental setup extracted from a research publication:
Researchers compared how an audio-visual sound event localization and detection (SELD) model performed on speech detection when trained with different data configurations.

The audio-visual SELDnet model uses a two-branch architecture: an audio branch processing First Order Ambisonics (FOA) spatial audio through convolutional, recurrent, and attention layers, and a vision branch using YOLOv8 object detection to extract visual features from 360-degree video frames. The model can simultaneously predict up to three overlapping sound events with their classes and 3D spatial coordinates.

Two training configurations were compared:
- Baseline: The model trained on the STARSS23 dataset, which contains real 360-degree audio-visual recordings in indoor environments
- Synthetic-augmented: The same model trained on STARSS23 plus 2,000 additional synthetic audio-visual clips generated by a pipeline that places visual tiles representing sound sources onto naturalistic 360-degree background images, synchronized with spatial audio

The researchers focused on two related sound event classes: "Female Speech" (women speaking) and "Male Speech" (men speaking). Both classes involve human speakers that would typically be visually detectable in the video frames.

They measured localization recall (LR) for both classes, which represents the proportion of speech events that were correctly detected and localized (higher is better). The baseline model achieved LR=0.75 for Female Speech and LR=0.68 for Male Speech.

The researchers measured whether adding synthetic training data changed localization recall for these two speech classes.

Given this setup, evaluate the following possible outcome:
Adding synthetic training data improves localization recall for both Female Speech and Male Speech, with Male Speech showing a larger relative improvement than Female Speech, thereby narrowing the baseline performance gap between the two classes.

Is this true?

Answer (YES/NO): NO